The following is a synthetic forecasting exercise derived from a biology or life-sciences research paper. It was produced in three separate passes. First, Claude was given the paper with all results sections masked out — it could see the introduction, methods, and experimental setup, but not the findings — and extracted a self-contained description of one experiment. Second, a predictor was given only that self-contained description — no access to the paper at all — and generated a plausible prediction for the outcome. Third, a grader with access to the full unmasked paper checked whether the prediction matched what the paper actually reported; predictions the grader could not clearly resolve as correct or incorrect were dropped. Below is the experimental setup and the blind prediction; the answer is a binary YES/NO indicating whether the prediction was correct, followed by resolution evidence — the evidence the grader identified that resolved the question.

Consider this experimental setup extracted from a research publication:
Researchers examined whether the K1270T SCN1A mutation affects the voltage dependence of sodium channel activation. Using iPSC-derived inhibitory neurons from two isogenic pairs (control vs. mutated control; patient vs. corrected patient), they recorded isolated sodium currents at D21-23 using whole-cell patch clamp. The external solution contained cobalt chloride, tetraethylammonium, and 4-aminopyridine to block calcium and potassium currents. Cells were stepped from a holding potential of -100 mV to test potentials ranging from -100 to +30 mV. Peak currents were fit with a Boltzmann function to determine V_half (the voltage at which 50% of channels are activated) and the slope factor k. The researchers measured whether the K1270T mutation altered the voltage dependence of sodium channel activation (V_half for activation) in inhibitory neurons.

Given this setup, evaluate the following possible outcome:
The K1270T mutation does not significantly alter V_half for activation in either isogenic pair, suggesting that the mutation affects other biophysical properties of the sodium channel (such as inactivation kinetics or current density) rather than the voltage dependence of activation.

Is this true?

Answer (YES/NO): YES